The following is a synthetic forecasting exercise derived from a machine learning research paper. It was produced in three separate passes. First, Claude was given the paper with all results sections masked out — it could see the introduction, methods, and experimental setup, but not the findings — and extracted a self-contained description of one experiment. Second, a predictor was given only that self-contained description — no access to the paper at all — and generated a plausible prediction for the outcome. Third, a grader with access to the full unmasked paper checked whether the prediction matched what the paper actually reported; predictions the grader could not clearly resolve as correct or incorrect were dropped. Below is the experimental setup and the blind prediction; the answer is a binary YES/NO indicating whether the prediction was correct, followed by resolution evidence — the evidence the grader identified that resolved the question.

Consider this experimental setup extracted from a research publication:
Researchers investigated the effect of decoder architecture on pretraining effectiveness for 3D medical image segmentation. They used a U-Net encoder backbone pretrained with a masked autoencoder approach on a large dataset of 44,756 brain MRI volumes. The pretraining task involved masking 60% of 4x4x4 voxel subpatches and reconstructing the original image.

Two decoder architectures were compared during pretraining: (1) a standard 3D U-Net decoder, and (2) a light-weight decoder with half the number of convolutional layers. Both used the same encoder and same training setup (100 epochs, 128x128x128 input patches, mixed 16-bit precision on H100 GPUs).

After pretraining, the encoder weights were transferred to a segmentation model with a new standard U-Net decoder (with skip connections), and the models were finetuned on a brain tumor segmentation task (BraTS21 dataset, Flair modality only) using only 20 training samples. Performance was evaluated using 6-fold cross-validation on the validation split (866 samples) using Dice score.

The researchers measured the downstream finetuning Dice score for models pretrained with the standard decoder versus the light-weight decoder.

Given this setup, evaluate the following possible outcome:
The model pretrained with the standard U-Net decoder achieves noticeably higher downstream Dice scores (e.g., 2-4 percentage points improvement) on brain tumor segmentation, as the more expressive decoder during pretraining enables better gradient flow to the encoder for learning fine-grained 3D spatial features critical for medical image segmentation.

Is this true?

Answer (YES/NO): NO